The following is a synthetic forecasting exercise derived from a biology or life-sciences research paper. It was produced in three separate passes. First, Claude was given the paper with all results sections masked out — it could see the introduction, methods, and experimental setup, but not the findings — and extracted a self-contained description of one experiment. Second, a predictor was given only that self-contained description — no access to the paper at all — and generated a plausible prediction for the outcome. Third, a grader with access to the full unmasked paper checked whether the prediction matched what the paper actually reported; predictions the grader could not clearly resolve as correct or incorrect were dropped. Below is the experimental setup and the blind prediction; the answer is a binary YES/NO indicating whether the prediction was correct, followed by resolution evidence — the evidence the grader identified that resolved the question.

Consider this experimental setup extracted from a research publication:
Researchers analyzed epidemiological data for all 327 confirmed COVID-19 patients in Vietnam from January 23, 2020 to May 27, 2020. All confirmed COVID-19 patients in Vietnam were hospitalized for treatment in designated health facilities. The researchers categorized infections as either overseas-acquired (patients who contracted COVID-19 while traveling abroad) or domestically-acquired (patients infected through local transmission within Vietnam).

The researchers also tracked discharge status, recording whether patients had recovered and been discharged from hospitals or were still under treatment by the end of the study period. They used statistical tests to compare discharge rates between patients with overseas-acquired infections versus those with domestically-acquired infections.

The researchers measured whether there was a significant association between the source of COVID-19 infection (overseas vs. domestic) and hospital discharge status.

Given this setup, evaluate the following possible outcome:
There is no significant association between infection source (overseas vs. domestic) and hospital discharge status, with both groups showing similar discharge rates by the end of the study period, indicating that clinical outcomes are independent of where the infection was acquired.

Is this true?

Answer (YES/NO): NO